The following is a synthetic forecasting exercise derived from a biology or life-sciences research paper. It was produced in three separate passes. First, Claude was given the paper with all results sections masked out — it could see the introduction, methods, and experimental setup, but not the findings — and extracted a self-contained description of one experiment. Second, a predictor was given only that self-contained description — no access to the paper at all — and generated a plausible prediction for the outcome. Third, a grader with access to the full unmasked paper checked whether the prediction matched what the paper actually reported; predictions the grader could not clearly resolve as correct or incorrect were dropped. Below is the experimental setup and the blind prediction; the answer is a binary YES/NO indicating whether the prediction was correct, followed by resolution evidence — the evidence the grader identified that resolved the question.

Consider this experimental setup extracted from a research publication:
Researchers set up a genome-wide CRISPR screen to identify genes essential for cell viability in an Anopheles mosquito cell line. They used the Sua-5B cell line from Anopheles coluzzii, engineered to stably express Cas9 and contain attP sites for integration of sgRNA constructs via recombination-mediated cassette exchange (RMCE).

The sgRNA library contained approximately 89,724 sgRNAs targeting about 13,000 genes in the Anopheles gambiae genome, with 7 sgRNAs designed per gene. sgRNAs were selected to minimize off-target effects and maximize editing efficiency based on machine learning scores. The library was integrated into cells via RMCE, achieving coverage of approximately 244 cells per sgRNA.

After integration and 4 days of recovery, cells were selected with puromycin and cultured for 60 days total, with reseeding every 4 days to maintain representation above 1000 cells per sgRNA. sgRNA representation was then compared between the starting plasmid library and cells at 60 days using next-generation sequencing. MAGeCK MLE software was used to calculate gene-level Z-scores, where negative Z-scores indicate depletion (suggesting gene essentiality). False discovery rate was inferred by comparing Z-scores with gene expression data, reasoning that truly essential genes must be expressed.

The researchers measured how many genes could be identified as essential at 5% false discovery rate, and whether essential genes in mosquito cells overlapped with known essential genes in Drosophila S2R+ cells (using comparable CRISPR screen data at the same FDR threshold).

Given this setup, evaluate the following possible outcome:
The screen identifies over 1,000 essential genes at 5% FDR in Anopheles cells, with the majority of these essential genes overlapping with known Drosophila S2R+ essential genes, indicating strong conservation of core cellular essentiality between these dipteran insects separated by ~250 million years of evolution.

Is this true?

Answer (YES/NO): YES